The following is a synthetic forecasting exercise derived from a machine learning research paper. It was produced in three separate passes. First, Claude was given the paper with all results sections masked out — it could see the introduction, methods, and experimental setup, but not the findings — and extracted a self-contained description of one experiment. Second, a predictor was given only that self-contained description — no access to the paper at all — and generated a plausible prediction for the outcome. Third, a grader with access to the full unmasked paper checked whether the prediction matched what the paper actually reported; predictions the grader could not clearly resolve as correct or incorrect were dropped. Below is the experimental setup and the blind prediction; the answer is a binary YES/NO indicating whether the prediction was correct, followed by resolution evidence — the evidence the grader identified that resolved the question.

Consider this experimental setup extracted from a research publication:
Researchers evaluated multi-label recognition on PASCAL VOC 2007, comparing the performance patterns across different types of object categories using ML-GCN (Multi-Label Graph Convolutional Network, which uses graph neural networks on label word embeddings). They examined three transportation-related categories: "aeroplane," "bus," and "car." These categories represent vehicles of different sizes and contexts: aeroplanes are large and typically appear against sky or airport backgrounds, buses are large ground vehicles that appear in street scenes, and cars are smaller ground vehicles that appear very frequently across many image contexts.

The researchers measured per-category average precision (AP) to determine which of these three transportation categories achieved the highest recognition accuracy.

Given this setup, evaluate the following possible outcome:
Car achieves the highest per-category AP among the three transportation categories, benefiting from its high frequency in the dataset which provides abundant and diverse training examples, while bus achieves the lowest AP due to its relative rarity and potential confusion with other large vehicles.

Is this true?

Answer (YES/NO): NO